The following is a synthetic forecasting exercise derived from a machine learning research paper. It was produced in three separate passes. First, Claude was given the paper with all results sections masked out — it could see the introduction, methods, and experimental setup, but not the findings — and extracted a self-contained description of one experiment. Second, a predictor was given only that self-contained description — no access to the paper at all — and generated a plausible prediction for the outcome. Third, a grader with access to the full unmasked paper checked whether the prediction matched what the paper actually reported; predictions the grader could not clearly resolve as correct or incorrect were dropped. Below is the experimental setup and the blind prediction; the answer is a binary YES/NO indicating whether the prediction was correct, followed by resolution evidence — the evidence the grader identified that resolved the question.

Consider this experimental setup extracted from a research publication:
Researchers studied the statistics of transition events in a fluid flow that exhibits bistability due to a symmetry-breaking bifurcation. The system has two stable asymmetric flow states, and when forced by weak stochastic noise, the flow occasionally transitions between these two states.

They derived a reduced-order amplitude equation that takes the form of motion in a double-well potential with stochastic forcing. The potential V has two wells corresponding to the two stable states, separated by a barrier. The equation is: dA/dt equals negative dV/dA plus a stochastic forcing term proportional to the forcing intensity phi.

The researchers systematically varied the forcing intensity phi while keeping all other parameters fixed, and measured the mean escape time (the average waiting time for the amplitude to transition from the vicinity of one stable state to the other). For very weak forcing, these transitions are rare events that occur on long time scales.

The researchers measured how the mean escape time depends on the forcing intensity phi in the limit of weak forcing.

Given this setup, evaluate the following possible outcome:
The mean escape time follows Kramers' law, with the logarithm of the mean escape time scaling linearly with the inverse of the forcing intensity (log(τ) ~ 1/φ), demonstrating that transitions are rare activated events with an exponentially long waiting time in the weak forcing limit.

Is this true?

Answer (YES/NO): NO